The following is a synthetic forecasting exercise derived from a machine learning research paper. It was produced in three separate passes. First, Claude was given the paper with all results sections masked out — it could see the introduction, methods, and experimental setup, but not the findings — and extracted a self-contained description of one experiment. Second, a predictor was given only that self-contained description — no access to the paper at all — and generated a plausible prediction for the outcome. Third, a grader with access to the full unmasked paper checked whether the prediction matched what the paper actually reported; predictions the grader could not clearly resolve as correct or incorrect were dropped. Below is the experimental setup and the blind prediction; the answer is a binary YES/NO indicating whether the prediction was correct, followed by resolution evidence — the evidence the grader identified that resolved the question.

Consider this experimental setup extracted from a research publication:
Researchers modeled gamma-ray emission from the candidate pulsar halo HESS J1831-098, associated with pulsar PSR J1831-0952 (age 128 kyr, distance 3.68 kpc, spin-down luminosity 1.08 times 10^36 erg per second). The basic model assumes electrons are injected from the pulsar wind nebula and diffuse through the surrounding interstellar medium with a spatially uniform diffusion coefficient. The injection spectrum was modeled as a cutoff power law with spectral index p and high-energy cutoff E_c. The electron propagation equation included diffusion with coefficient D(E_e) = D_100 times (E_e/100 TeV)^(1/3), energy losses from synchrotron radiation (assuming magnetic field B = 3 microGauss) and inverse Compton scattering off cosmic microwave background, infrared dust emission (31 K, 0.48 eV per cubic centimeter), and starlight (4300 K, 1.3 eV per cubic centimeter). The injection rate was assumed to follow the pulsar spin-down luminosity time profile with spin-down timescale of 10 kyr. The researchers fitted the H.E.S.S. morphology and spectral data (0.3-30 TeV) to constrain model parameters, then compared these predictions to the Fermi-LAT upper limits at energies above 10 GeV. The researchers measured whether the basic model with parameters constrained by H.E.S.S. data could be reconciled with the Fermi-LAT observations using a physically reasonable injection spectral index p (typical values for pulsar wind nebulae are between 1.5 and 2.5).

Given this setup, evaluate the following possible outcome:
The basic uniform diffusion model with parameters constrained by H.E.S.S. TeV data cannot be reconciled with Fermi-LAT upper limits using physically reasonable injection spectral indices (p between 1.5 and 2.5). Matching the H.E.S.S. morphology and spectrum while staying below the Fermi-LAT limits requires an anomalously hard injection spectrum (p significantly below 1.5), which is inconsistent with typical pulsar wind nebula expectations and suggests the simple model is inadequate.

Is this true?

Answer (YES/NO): YES